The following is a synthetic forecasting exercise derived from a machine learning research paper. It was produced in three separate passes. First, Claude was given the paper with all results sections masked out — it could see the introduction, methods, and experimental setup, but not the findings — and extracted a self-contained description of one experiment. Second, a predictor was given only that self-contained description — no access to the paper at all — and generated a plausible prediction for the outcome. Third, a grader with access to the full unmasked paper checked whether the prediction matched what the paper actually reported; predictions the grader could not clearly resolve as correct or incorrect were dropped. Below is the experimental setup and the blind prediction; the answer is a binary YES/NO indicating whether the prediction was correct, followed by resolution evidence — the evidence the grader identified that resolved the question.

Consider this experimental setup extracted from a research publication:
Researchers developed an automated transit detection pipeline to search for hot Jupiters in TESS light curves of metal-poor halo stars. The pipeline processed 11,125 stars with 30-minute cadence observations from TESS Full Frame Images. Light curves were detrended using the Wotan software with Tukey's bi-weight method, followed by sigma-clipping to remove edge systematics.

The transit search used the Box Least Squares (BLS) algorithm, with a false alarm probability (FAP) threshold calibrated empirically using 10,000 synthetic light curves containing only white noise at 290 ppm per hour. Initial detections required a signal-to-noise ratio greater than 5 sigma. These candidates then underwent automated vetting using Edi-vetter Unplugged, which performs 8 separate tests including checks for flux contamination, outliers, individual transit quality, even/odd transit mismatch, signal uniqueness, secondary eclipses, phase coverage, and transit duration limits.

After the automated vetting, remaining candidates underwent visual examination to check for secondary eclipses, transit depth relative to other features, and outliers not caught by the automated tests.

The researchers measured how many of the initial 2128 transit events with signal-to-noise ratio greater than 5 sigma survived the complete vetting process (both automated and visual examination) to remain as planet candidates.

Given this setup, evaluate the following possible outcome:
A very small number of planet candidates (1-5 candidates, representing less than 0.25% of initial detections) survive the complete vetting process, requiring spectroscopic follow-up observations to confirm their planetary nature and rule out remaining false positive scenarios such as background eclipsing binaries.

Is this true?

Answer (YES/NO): YES